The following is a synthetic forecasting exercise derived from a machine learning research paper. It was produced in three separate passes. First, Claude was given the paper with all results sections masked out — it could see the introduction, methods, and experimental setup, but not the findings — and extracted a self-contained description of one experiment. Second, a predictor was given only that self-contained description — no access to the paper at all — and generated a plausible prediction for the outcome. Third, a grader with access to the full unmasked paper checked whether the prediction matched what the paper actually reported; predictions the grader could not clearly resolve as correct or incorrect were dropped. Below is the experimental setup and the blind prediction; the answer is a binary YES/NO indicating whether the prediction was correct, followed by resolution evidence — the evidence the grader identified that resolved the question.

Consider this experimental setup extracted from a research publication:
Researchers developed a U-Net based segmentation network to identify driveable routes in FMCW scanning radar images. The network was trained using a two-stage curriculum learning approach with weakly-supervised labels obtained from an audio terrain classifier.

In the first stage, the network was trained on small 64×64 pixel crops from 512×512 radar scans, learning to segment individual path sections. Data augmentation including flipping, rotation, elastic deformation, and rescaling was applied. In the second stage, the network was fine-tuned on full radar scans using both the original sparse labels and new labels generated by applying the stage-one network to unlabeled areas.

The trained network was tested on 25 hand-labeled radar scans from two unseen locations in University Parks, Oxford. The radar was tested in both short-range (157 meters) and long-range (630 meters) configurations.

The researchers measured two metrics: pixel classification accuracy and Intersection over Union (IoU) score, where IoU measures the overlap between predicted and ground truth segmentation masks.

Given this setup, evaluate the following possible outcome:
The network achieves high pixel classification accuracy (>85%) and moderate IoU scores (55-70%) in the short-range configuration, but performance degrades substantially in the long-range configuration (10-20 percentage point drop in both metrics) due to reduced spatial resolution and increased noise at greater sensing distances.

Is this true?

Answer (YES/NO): NO